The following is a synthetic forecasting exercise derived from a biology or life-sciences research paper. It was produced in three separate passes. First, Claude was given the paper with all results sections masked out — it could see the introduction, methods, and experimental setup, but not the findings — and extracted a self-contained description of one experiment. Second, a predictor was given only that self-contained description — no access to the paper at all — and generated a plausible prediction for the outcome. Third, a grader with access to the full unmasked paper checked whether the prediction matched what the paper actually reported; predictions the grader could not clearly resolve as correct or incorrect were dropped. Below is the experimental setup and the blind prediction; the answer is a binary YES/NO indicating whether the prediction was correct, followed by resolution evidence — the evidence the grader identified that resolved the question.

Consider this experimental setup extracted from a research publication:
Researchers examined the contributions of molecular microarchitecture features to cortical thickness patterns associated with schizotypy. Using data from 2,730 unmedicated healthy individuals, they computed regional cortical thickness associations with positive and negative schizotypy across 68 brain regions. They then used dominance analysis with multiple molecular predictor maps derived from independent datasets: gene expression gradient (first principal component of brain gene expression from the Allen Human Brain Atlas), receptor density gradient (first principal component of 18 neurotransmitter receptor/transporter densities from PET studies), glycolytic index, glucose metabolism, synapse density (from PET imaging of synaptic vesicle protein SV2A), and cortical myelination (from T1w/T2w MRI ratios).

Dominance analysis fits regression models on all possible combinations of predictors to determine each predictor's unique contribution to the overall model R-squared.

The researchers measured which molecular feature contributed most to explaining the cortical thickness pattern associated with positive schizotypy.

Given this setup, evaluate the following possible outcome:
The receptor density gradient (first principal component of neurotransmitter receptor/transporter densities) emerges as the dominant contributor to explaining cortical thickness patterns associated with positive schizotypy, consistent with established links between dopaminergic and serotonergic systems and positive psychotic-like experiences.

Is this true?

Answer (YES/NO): NO